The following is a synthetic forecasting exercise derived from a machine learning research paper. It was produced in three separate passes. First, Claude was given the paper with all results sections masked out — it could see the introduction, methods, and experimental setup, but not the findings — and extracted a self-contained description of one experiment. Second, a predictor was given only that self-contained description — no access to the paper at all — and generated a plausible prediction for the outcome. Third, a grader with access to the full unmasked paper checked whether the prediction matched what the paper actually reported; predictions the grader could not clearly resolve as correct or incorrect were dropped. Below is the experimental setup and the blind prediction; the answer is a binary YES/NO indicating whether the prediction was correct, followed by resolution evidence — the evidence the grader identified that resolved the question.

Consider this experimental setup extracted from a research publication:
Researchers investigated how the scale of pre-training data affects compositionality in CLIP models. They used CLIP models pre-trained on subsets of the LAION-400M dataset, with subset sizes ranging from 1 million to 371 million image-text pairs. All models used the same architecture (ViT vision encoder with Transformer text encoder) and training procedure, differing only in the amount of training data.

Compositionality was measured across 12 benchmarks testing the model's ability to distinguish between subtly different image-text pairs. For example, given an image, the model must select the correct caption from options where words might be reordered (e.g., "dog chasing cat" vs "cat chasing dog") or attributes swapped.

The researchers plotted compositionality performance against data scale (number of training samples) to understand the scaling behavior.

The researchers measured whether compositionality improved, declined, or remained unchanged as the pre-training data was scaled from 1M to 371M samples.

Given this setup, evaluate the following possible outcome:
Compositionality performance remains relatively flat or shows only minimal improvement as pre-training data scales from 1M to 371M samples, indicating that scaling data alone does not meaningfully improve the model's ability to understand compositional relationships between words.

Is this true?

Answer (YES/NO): NO